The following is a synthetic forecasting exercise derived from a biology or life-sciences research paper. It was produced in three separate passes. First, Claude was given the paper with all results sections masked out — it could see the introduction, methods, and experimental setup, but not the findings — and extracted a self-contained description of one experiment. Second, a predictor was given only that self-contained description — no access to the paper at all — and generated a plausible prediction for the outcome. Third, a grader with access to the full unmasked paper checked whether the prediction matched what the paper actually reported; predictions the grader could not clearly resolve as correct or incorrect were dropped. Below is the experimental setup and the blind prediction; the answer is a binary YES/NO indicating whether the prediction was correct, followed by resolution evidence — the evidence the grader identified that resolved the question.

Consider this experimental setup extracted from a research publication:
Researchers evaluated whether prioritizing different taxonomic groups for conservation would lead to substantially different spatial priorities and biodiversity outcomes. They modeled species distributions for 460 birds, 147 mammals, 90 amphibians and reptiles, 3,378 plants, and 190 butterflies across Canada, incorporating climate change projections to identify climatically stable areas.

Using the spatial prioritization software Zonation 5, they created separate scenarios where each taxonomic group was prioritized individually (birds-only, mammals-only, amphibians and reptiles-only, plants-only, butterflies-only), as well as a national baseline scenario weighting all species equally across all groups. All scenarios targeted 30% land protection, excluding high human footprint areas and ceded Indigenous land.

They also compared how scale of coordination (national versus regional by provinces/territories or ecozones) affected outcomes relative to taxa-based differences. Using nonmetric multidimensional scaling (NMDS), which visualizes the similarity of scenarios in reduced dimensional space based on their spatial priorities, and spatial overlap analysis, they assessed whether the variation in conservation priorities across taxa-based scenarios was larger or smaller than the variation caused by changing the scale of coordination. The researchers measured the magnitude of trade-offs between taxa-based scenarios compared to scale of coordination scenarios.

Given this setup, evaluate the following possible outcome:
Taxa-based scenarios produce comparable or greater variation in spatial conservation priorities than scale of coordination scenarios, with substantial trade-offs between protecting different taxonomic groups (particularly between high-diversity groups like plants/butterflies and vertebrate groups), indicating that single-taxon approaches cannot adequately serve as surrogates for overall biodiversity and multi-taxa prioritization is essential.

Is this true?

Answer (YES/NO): NO